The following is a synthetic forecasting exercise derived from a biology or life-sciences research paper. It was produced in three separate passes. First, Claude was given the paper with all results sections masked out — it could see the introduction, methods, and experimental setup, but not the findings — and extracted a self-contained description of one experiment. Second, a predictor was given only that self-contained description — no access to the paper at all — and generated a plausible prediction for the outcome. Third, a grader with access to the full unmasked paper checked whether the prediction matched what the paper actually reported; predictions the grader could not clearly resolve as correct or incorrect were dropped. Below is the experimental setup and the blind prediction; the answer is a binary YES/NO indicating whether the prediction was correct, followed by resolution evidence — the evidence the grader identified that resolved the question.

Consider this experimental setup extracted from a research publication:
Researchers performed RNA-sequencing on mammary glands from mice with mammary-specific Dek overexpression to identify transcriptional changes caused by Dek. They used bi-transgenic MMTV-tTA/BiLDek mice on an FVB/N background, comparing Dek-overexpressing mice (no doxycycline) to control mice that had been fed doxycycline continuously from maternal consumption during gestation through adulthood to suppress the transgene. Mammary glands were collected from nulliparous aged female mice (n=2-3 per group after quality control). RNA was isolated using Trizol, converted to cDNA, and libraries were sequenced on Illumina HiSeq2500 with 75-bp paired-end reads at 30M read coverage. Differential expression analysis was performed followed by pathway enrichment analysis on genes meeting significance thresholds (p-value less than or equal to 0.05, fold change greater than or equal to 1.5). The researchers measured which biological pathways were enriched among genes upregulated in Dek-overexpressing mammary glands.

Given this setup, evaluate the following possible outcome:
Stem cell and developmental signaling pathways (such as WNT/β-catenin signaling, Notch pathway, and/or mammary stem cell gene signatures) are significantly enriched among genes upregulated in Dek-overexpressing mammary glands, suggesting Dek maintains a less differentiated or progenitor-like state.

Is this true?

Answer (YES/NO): NO